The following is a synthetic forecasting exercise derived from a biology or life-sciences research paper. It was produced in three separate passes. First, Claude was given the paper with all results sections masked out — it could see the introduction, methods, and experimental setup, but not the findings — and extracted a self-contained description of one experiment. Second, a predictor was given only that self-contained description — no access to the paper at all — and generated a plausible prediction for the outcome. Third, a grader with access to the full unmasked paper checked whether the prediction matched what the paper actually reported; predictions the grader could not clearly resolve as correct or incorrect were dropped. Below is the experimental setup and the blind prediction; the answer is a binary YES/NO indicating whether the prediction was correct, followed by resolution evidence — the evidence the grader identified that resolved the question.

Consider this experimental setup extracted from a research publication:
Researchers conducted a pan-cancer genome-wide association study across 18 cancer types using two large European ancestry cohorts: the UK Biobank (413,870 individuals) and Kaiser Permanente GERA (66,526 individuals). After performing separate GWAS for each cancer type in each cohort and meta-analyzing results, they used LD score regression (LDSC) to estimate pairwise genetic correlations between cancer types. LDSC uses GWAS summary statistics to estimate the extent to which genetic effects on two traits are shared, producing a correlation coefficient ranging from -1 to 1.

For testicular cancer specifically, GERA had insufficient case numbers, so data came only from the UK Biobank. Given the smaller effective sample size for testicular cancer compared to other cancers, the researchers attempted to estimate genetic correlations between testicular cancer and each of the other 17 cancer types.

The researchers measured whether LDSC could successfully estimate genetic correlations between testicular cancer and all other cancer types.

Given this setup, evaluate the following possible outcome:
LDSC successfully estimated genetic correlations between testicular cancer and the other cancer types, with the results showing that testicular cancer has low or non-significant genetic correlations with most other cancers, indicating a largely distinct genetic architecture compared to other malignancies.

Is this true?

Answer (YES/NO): NO